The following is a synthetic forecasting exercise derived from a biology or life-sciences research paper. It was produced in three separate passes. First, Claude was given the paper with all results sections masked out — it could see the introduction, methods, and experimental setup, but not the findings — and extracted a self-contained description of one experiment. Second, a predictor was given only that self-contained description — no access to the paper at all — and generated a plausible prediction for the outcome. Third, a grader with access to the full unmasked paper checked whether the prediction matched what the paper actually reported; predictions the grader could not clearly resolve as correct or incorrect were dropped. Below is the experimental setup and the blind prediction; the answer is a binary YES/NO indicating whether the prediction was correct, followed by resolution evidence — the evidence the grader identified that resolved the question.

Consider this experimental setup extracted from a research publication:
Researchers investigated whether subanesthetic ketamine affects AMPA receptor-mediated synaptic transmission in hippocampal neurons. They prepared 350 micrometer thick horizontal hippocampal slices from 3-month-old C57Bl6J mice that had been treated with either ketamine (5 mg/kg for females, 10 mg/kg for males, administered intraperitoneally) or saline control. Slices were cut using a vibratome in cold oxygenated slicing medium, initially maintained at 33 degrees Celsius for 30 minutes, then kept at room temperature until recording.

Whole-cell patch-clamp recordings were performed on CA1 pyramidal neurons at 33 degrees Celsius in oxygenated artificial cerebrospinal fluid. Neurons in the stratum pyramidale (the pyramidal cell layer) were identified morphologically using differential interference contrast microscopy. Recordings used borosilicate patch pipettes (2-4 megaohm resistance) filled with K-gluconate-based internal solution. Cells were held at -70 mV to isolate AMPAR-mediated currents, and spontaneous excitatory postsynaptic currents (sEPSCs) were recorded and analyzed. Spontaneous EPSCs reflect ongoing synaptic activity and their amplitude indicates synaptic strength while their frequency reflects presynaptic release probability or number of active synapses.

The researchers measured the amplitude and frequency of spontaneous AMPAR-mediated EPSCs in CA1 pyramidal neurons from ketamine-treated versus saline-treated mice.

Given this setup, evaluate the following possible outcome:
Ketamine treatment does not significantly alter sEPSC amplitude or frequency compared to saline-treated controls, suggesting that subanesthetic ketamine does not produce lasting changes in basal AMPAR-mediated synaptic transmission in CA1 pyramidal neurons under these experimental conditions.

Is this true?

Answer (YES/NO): NO